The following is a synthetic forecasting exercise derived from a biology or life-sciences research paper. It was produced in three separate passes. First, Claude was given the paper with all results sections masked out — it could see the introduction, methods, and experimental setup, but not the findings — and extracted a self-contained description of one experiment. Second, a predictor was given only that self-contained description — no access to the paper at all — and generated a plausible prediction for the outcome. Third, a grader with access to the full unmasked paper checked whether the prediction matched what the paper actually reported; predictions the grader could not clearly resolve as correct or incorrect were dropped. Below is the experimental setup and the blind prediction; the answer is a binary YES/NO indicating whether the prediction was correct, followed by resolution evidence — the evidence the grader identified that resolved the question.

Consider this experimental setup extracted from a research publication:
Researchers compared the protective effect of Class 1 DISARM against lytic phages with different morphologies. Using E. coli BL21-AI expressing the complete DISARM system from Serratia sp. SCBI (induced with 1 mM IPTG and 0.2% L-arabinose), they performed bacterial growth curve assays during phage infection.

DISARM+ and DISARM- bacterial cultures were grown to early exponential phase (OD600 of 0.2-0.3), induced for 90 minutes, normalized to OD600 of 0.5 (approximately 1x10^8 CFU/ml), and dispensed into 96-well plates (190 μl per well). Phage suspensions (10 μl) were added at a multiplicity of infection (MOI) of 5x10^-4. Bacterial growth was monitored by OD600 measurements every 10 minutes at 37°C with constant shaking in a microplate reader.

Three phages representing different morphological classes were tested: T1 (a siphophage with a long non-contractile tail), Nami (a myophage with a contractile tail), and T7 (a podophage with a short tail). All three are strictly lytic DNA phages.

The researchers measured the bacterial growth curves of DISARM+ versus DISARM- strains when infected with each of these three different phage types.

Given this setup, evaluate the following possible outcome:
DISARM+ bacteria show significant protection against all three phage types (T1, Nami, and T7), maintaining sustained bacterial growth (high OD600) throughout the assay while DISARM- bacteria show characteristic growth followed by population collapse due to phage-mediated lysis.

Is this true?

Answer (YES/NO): YES